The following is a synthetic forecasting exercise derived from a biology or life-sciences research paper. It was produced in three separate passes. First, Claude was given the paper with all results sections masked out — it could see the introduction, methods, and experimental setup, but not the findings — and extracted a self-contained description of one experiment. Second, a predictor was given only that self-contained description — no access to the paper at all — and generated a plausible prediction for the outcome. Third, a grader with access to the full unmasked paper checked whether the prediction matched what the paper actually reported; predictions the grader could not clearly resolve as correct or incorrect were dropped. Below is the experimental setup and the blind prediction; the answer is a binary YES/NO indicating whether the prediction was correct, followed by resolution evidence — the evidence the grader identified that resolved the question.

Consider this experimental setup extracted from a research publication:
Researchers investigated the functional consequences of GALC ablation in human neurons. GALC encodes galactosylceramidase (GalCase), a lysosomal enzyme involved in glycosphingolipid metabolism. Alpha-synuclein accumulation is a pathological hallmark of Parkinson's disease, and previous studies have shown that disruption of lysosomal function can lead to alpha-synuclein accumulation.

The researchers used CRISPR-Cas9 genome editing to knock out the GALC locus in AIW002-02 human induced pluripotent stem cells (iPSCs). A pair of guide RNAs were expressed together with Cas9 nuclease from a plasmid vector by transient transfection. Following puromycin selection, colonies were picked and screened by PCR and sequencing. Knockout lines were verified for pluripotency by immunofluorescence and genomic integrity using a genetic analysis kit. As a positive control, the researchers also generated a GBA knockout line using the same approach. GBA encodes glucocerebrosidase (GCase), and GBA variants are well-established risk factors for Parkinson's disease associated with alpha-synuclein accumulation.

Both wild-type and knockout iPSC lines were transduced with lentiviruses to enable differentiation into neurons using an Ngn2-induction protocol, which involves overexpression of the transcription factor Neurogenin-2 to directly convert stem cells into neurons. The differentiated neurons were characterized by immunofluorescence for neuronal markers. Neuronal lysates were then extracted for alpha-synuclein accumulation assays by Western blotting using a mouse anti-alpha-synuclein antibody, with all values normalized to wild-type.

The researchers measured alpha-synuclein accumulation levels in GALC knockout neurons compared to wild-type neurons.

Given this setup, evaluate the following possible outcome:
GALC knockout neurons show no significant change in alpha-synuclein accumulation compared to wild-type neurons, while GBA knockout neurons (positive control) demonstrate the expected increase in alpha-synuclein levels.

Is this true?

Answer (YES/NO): NO